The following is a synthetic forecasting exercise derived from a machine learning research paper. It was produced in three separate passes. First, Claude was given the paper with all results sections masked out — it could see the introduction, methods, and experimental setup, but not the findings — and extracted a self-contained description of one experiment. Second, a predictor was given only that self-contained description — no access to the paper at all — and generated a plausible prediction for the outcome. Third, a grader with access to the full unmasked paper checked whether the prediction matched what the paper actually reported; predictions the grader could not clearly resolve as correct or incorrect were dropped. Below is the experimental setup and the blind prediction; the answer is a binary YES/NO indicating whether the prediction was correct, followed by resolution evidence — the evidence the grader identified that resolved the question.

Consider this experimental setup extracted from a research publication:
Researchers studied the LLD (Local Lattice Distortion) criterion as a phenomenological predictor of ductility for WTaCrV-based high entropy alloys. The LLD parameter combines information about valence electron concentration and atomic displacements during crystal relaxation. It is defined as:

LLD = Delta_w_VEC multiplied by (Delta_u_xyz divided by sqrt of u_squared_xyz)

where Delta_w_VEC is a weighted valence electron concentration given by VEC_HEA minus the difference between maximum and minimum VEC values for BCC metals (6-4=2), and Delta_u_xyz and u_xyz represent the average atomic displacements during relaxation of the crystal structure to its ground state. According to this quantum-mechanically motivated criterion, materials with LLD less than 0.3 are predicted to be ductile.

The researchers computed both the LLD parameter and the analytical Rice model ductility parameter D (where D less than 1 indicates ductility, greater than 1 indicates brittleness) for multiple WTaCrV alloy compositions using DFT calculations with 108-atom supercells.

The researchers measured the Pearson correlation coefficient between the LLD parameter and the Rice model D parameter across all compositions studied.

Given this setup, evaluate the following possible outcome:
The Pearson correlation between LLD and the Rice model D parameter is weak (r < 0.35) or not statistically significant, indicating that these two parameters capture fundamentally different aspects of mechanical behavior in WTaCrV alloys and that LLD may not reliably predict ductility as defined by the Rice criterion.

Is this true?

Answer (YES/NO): YES